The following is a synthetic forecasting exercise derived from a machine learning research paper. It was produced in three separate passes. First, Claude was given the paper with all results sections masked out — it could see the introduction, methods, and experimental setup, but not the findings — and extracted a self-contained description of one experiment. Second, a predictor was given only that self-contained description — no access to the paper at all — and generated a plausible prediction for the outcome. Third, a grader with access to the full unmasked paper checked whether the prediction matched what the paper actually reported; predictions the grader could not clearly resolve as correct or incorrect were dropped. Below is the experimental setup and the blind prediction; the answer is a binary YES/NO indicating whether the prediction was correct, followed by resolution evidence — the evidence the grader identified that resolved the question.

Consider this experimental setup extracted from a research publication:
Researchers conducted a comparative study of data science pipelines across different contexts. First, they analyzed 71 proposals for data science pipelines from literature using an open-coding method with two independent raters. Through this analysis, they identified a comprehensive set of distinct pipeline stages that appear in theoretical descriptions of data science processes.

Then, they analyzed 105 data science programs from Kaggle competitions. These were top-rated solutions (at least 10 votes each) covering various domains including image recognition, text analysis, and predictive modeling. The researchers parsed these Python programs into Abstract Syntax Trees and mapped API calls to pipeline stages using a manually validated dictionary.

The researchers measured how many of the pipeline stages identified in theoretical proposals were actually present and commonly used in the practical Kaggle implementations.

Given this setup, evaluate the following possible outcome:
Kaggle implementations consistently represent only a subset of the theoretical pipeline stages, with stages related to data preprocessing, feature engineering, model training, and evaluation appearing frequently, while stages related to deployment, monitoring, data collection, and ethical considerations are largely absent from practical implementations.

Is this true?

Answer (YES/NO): NO